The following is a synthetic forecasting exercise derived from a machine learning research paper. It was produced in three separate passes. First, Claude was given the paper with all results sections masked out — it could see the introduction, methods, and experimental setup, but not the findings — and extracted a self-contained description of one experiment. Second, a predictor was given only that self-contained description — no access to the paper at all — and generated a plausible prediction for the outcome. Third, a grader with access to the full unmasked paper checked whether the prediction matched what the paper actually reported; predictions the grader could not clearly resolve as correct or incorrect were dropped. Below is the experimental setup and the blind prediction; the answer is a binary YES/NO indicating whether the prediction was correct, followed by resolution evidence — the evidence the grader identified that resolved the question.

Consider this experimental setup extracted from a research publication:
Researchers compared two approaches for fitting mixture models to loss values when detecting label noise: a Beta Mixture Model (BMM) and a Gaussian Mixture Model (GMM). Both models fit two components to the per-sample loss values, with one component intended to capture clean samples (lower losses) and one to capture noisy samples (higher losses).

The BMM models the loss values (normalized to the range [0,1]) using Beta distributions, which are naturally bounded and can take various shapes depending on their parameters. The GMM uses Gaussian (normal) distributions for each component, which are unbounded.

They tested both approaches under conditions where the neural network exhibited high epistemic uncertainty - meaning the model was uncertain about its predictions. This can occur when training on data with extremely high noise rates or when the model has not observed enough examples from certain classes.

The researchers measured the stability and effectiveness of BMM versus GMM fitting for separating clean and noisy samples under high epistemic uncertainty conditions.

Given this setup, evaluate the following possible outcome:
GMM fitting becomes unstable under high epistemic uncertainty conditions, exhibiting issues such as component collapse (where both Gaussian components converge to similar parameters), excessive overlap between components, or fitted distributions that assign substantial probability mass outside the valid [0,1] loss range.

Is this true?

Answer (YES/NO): NO